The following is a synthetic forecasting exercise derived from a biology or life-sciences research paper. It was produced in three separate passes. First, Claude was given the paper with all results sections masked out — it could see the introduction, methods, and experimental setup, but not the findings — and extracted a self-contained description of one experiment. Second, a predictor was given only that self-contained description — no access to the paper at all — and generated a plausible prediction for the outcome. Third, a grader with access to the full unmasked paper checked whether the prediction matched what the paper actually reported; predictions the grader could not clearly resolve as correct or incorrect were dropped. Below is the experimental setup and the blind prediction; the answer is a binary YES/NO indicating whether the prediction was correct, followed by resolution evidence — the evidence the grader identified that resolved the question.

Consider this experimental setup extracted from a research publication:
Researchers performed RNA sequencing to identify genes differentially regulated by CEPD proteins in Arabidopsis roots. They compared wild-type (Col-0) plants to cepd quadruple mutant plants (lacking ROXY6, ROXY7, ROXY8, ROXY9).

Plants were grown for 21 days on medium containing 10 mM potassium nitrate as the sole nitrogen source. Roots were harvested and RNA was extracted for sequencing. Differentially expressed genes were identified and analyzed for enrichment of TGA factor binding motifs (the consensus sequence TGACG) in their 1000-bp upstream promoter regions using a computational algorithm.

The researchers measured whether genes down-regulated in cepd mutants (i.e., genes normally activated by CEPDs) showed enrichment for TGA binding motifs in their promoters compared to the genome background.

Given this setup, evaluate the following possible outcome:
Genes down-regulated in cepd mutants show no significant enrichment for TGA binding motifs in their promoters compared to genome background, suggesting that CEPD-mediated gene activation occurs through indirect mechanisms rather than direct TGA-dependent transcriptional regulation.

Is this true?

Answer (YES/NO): NO